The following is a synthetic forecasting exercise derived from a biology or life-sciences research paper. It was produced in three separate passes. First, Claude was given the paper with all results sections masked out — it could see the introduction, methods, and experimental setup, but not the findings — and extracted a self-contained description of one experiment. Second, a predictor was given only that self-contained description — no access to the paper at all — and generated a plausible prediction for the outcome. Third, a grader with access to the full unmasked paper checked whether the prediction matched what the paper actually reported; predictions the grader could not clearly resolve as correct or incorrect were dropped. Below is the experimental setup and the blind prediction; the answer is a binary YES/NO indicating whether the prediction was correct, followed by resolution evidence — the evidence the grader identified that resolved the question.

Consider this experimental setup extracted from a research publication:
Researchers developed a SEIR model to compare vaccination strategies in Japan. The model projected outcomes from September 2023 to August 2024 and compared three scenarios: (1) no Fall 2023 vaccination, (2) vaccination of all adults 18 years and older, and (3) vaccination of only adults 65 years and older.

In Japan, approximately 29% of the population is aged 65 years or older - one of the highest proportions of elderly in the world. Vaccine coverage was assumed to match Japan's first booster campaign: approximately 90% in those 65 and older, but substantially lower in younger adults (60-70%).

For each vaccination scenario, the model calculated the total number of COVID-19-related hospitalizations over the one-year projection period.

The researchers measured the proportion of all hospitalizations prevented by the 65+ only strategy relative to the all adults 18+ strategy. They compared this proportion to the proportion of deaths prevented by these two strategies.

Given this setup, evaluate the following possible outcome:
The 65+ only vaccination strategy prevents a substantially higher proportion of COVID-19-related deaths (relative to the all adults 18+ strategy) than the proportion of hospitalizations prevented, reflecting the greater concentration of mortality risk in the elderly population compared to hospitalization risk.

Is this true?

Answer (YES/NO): NO